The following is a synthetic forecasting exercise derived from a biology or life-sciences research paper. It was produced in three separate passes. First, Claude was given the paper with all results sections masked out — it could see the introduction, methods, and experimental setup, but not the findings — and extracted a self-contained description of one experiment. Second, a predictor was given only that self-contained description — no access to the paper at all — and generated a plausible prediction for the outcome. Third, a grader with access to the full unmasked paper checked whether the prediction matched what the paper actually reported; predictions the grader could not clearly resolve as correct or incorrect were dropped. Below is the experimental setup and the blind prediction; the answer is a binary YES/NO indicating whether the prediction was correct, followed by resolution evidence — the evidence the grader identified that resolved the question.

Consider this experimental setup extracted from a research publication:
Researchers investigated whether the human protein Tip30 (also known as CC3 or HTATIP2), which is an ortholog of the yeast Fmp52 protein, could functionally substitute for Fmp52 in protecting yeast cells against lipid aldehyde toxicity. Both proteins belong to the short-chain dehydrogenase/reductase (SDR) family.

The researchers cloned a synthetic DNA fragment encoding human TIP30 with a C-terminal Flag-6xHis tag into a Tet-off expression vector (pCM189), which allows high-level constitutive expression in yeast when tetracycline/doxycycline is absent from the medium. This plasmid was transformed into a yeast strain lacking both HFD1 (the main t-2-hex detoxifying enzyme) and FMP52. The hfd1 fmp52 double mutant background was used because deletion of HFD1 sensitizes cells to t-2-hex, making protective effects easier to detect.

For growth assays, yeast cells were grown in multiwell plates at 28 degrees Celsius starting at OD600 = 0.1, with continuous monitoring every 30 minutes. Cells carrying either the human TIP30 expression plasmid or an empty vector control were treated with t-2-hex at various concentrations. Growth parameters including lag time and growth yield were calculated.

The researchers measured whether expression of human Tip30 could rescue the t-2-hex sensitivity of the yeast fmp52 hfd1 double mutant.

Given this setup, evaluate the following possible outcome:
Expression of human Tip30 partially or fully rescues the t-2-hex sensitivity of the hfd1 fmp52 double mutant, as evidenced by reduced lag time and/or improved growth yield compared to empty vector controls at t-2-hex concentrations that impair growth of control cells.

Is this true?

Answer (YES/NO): NO